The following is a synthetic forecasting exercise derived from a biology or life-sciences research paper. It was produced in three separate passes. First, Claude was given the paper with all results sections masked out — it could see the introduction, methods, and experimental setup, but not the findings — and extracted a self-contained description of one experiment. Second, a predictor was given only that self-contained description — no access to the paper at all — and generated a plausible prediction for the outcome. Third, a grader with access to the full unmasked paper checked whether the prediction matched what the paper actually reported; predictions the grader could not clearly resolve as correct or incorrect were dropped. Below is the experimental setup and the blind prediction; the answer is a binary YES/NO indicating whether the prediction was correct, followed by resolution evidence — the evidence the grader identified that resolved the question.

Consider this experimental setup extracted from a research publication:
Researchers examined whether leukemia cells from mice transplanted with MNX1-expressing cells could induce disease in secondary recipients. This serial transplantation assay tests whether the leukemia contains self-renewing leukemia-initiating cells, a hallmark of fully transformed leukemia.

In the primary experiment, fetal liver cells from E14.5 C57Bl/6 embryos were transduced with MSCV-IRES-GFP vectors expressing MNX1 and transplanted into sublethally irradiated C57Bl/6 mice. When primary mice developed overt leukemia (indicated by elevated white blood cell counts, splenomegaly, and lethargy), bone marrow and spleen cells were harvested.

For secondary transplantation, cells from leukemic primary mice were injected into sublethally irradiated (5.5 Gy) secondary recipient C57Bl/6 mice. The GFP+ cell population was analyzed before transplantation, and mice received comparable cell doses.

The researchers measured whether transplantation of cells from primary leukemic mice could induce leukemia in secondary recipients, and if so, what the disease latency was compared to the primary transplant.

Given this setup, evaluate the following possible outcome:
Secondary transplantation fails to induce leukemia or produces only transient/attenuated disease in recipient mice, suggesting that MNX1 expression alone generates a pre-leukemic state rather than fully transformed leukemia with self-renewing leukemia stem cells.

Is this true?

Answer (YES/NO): NO